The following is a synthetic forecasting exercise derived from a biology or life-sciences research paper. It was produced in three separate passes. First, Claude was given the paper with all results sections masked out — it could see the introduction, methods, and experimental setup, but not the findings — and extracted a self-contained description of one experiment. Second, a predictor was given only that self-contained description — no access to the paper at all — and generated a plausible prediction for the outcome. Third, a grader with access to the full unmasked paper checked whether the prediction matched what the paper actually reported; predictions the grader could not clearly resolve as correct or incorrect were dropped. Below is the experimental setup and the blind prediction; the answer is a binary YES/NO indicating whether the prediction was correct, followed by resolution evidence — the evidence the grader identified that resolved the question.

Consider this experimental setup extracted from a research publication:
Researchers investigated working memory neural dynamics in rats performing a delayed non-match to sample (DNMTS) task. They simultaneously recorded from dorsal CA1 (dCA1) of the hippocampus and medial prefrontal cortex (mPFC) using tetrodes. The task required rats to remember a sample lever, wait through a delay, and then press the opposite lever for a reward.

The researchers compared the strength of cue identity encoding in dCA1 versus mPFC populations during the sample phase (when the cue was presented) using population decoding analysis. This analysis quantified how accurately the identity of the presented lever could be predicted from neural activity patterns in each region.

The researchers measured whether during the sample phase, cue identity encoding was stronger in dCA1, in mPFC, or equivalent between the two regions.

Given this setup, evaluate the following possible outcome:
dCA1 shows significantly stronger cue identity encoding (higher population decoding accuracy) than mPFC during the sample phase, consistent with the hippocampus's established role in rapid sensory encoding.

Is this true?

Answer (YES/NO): YES